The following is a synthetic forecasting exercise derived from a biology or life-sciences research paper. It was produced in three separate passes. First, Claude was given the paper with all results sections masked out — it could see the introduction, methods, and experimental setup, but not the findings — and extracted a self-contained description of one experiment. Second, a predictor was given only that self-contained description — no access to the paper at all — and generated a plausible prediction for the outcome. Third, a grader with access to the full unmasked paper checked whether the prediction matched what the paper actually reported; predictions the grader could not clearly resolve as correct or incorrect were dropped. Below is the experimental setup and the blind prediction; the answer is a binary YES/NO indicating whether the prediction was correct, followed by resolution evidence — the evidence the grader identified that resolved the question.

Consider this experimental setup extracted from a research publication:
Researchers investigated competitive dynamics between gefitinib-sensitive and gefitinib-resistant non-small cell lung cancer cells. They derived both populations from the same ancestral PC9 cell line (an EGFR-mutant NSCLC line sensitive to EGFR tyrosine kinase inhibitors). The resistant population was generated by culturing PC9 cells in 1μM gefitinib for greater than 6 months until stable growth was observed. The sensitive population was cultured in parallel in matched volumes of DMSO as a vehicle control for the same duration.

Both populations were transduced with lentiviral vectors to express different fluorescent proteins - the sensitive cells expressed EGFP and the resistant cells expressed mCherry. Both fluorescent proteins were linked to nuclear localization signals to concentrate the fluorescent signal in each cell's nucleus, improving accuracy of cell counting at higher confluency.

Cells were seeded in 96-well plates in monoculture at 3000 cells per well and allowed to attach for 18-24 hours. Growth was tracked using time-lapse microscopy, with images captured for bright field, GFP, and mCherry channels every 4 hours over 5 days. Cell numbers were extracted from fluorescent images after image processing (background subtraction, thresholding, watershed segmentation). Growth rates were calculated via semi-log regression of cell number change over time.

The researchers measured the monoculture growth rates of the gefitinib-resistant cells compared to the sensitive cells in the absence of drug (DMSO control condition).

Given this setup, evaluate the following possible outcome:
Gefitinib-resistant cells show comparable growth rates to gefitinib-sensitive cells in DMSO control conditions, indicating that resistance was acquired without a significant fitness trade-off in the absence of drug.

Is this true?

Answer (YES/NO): NO